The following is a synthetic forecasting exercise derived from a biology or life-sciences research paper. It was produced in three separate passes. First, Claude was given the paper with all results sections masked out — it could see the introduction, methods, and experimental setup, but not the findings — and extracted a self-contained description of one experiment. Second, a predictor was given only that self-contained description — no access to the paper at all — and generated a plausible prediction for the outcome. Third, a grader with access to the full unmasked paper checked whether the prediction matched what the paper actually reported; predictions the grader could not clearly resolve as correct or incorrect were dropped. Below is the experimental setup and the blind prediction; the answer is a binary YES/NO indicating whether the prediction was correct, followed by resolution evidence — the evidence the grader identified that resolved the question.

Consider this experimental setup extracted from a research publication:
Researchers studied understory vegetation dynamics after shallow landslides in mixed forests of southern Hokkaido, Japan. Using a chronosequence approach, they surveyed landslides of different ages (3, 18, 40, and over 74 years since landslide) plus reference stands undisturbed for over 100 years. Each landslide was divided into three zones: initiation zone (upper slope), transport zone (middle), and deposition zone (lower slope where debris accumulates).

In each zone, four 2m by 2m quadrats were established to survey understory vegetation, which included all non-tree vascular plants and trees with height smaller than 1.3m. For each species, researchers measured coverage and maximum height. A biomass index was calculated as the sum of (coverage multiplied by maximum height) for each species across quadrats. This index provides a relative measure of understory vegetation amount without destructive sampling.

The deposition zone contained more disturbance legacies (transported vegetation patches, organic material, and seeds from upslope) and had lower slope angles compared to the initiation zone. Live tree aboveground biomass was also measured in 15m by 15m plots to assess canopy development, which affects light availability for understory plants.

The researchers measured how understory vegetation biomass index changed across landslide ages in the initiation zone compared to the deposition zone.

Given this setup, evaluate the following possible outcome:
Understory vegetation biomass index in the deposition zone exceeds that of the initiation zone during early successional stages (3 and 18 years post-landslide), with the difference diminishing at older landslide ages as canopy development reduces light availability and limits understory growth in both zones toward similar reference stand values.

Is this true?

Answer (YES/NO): NO